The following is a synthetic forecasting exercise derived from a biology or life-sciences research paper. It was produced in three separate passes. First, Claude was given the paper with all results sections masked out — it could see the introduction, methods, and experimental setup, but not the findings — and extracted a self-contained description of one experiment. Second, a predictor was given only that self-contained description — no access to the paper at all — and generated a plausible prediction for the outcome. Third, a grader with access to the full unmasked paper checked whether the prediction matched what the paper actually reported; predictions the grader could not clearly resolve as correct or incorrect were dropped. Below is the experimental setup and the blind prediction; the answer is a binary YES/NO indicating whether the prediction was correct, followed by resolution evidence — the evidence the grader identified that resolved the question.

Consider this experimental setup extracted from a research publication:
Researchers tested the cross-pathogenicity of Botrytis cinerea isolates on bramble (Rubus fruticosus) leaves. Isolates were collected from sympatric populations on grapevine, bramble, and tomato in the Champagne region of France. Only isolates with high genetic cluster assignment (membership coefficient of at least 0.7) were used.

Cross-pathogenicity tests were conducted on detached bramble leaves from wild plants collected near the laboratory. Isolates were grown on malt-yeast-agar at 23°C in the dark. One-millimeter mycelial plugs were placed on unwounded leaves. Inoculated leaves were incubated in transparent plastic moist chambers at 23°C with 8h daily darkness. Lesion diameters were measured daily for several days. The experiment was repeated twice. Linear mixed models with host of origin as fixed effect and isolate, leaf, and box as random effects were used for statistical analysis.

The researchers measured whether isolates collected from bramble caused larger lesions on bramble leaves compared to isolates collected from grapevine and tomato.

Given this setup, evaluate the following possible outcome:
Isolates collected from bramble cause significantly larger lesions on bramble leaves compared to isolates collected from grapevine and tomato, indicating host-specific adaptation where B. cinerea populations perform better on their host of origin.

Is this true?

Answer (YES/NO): NO